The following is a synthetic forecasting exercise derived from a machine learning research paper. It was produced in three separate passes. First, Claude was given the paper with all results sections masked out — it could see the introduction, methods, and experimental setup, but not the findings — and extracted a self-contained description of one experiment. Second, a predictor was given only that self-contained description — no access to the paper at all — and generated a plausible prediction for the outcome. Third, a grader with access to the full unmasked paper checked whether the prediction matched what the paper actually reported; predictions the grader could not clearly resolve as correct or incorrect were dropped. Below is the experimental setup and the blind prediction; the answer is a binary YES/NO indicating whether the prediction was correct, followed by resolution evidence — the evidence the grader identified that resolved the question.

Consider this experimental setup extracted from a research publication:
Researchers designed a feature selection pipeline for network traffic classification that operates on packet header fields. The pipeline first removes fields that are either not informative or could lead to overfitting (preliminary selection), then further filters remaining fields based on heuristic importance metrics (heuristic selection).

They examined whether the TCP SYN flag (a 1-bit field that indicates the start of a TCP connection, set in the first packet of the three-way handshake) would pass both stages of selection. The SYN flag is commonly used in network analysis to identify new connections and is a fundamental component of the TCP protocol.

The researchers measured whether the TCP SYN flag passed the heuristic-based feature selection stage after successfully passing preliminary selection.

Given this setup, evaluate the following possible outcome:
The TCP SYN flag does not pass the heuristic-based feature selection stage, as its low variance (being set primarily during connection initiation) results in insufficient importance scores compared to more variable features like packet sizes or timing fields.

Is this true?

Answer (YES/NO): YES